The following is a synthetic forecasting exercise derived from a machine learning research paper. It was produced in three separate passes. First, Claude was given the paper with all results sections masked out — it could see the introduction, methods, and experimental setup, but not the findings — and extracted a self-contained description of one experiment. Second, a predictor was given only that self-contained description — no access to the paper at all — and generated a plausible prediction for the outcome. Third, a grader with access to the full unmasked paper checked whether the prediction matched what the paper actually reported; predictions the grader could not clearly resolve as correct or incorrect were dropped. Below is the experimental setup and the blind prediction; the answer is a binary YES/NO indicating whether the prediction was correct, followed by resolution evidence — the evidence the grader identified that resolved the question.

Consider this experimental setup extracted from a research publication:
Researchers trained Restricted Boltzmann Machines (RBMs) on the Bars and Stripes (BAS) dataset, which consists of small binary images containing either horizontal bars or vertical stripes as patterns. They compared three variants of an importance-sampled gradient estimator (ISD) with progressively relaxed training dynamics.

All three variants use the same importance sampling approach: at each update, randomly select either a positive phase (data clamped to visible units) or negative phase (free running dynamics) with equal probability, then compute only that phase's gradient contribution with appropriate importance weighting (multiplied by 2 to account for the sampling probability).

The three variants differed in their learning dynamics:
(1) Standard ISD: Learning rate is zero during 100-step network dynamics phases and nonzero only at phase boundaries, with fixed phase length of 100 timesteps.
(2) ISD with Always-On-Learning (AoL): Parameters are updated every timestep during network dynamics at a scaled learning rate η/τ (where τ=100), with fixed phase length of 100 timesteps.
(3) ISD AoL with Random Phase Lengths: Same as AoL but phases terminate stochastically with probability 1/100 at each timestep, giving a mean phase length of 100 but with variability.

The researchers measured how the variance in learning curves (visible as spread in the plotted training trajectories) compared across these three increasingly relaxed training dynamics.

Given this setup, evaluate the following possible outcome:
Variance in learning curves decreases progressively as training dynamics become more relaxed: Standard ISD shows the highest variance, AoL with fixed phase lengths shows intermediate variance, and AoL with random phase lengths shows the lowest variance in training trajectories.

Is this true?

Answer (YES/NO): NO